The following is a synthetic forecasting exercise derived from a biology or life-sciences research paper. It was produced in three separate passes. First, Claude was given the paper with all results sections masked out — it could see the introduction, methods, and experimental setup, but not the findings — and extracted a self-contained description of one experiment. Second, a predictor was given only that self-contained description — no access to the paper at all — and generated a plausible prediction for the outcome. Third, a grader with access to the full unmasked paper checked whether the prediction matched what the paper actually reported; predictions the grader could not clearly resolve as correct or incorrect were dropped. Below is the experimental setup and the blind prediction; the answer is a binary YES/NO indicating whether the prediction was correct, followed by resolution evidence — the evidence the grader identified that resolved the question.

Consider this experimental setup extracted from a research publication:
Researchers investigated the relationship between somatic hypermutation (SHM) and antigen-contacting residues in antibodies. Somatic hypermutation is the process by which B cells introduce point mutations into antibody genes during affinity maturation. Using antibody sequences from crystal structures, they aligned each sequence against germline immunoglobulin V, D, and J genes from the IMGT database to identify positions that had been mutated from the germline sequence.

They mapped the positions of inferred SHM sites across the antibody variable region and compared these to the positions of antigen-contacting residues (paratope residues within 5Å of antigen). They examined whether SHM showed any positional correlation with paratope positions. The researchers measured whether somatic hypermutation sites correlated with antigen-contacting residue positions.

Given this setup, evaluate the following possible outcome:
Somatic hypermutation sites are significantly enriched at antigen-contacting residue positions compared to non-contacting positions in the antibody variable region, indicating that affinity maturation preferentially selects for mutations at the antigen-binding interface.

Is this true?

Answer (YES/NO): YES